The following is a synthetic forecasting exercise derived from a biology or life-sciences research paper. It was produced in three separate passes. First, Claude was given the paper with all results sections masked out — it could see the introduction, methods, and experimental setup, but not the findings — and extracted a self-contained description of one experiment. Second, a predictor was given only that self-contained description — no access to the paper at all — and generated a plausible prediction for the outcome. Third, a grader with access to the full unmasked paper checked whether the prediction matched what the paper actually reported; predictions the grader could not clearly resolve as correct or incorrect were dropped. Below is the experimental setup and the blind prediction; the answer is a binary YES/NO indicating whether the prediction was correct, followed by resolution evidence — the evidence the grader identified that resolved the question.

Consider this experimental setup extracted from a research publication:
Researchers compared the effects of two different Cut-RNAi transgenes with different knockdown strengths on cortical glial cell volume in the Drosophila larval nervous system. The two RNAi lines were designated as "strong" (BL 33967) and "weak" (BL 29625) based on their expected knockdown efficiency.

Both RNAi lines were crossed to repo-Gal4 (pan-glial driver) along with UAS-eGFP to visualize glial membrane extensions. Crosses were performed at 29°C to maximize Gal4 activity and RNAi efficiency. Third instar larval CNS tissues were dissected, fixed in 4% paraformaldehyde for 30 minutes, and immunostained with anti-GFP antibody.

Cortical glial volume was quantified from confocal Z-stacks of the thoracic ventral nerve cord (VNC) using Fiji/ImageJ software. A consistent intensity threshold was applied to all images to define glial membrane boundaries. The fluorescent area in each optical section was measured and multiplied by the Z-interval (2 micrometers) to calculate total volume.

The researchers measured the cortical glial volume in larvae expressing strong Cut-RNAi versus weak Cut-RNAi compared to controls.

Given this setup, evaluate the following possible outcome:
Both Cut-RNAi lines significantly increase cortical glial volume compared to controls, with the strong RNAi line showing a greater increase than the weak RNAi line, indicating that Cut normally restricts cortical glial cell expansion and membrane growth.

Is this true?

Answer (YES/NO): NO